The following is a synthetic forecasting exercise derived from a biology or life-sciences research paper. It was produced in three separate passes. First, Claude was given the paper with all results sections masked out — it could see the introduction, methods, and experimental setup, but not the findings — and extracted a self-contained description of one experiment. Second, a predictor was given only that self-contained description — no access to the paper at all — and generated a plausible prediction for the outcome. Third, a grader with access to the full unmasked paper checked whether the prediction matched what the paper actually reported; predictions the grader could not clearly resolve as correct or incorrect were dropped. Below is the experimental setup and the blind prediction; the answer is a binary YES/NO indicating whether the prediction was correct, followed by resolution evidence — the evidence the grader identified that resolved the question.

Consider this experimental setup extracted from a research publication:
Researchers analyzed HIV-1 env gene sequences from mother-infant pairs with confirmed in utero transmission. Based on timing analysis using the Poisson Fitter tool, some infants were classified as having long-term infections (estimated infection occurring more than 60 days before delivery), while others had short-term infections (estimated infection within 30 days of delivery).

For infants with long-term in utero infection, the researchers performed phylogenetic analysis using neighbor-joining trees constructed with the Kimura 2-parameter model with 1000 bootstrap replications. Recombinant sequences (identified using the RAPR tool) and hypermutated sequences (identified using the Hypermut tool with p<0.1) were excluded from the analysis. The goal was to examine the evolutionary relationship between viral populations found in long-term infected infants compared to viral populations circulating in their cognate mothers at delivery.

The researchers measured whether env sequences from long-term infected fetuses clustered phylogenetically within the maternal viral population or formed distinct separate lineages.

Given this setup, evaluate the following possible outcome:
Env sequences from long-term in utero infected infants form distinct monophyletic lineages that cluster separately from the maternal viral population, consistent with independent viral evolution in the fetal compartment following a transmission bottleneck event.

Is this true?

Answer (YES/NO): YES